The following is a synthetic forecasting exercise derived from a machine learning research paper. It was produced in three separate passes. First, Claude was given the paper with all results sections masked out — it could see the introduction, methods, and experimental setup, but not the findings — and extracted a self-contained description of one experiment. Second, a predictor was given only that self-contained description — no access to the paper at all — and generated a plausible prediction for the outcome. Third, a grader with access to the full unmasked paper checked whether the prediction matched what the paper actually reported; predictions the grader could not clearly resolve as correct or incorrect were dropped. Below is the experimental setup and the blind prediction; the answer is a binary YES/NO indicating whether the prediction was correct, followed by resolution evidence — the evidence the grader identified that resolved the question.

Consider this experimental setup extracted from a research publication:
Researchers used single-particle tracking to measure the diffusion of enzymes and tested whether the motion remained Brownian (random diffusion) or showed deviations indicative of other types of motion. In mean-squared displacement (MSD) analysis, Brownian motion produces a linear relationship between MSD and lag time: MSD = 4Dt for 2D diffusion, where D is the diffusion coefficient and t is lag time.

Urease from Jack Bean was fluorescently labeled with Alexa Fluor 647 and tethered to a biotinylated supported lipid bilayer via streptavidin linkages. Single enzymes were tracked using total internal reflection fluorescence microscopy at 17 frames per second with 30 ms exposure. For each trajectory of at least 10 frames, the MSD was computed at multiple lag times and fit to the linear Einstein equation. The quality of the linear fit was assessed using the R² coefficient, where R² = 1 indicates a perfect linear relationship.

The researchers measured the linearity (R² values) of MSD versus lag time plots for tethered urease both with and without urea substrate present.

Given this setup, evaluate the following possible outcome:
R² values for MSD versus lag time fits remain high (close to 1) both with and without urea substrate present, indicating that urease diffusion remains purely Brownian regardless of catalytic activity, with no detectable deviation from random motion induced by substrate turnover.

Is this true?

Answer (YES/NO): YES